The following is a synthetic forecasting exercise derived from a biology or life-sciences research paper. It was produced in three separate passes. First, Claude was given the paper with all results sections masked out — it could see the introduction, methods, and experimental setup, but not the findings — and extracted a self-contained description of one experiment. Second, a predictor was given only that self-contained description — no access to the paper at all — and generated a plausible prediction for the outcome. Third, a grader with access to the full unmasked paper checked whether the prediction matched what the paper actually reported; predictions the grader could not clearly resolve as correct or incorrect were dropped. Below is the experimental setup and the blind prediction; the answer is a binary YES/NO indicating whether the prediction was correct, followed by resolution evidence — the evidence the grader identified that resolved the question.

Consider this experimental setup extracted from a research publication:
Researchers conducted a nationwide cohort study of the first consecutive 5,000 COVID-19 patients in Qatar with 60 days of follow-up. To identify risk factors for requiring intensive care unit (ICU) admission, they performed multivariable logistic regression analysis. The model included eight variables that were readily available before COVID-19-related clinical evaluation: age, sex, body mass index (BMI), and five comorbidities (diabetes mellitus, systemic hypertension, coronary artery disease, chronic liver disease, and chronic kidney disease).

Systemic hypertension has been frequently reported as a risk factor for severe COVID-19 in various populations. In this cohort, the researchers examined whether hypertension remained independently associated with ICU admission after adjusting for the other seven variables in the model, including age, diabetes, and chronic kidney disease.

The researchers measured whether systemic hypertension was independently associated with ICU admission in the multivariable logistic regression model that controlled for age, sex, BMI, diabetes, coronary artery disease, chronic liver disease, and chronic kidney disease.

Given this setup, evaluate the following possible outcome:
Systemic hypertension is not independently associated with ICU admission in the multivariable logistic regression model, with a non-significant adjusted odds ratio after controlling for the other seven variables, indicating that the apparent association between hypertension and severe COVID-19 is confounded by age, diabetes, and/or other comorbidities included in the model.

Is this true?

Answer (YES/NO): YES